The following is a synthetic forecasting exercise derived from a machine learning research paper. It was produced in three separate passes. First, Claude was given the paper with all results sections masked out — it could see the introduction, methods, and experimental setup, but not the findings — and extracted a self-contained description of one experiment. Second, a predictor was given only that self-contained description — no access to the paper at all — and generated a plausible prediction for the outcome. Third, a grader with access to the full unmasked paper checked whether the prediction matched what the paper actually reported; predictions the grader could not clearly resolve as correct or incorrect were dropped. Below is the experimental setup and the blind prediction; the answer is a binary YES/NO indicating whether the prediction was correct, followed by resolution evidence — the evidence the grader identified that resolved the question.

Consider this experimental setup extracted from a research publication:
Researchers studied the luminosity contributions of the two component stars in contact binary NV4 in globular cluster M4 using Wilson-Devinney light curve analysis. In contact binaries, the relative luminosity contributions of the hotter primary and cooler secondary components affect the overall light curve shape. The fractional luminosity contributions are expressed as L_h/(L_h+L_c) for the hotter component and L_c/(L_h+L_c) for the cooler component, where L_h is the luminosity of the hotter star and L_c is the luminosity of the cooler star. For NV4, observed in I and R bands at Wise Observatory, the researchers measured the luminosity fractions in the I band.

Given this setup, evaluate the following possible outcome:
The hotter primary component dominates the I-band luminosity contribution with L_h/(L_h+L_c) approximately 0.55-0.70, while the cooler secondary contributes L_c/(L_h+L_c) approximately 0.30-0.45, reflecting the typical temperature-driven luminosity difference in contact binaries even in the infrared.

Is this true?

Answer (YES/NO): NO